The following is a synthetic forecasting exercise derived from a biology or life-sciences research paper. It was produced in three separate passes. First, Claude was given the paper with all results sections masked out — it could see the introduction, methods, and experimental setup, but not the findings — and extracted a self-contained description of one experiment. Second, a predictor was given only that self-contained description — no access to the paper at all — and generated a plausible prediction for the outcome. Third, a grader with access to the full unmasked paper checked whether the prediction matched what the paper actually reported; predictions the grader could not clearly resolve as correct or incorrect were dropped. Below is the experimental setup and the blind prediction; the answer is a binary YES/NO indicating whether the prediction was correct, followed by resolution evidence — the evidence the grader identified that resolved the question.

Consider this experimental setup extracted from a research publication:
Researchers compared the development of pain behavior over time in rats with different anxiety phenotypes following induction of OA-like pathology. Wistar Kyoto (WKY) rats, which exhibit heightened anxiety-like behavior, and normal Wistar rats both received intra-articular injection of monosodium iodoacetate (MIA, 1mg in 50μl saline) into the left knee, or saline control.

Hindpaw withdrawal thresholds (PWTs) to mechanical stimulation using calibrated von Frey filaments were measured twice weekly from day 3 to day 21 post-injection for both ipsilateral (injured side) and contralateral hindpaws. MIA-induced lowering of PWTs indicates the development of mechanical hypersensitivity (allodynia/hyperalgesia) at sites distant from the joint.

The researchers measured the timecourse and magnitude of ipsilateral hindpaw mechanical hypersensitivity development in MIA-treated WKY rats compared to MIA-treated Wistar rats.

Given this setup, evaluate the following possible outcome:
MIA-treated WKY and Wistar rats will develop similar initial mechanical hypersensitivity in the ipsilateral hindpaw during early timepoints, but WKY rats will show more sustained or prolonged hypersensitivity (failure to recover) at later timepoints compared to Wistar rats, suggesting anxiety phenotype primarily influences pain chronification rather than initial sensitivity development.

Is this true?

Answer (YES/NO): NO